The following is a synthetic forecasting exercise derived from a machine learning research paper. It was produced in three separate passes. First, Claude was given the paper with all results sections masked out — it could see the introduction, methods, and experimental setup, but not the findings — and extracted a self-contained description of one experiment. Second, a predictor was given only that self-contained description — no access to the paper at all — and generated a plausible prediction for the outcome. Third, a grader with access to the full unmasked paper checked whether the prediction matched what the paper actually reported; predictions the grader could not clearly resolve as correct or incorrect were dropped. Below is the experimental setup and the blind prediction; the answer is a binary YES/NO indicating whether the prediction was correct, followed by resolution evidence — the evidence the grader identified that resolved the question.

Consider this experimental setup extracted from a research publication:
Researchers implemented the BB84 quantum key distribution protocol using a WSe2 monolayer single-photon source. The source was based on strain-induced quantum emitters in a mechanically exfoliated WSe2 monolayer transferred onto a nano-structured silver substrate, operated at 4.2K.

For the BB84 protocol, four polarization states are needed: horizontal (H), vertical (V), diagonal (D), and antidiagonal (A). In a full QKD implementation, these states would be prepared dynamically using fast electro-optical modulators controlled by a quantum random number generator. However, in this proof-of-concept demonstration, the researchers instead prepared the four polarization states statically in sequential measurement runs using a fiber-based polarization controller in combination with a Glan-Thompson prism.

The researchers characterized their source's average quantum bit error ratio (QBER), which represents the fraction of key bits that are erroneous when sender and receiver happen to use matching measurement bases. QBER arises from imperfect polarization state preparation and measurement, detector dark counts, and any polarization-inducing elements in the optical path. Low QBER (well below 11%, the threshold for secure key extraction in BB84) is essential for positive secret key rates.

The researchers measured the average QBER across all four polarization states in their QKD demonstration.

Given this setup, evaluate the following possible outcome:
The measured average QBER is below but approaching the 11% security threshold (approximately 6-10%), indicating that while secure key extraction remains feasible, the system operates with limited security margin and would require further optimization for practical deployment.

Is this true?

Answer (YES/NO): NO